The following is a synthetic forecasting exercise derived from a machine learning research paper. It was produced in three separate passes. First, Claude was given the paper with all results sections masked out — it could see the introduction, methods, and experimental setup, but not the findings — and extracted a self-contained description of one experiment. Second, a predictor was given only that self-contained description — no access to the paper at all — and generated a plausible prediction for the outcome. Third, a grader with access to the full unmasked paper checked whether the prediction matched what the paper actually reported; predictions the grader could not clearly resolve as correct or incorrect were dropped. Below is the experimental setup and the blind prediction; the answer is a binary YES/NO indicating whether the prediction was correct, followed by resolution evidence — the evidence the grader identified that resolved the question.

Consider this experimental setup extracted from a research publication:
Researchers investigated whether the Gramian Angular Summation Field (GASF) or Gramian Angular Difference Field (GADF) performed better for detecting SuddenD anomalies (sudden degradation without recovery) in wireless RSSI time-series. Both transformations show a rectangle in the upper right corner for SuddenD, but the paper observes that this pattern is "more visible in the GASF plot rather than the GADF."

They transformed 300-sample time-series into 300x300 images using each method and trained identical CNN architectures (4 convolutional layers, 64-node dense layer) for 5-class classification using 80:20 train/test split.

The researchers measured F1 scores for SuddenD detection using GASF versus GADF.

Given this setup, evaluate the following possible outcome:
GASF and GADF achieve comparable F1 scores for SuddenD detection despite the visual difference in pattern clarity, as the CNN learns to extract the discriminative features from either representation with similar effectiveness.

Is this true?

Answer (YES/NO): YES